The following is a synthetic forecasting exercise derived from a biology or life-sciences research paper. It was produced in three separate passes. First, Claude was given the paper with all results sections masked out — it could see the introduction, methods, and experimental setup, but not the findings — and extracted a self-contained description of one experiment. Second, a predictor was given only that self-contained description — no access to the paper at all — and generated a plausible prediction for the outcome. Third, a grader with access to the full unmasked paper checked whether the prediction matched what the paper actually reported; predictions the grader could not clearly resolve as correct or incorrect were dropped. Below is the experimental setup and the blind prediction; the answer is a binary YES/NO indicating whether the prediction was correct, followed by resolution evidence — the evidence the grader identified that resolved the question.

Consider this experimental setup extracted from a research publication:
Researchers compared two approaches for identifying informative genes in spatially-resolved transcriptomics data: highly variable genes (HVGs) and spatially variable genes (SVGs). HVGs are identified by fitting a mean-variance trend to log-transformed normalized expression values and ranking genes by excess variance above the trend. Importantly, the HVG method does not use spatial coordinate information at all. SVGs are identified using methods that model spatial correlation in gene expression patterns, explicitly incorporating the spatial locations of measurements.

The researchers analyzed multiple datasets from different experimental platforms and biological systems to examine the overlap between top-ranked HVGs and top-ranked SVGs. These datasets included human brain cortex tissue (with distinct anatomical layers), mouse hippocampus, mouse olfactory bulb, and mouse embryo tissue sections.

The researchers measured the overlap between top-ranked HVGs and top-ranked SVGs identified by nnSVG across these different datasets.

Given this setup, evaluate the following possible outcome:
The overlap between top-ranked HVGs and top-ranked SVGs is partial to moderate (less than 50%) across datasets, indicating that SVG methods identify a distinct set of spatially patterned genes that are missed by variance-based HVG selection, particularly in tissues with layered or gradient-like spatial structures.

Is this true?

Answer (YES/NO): NO